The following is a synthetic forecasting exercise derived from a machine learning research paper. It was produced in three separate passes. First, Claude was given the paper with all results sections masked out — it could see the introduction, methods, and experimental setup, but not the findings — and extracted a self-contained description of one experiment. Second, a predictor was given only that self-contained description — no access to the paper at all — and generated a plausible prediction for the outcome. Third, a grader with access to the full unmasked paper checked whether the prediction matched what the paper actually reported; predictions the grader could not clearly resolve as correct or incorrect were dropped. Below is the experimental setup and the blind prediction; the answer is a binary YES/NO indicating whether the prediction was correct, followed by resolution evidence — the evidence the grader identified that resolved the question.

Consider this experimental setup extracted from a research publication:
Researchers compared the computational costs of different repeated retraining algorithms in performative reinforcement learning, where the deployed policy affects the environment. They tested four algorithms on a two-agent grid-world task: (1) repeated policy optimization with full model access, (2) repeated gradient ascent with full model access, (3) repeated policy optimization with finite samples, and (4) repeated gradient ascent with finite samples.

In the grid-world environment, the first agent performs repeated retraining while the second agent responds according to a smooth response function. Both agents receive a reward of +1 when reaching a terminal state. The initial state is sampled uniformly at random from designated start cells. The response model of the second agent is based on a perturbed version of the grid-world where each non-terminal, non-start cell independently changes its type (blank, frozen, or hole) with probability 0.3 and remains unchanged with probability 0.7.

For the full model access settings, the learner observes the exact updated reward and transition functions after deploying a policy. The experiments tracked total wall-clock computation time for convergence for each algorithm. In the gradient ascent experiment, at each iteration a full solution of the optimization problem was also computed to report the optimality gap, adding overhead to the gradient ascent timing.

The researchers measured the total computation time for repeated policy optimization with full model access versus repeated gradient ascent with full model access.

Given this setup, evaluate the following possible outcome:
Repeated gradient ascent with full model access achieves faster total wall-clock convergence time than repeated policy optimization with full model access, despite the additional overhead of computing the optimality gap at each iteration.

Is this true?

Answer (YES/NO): NO